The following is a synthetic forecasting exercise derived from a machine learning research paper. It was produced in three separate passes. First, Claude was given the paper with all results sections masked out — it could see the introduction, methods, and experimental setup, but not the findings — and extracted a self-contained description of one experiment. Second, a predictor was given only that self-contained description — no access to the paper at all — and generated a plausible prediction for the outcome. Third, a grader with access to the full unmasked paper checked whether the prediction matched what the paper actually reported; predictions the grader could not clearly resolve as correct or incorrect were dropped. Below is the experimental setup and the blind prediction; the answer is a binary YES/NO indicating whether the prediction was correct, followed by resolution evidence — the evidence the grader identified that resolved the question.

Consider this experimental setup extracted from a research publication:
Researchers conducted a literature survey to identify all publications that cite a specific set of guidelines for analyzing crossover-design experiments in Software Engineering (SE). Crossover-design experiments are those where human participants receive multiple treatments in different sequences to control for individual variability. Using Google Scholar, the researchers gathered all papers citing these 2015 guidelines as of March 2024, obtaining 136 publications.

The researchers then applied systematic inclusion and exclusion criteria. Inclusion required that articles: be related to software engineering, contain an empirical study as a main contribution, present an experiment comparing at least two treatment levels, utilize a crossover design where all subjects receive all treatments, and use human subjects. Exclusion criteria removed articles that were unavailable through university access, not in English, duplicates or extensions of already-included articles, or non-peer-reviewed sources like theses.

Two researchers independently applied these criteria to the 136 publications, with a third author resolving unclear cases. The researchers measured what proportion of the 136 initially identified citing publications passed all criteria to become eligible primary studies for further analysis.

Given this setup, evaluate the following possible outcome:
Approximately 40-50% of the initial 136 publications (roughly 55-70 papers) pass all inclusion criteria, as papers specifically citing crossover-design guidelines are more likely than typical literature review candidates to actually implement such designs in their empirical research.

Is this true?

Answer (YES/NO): NO